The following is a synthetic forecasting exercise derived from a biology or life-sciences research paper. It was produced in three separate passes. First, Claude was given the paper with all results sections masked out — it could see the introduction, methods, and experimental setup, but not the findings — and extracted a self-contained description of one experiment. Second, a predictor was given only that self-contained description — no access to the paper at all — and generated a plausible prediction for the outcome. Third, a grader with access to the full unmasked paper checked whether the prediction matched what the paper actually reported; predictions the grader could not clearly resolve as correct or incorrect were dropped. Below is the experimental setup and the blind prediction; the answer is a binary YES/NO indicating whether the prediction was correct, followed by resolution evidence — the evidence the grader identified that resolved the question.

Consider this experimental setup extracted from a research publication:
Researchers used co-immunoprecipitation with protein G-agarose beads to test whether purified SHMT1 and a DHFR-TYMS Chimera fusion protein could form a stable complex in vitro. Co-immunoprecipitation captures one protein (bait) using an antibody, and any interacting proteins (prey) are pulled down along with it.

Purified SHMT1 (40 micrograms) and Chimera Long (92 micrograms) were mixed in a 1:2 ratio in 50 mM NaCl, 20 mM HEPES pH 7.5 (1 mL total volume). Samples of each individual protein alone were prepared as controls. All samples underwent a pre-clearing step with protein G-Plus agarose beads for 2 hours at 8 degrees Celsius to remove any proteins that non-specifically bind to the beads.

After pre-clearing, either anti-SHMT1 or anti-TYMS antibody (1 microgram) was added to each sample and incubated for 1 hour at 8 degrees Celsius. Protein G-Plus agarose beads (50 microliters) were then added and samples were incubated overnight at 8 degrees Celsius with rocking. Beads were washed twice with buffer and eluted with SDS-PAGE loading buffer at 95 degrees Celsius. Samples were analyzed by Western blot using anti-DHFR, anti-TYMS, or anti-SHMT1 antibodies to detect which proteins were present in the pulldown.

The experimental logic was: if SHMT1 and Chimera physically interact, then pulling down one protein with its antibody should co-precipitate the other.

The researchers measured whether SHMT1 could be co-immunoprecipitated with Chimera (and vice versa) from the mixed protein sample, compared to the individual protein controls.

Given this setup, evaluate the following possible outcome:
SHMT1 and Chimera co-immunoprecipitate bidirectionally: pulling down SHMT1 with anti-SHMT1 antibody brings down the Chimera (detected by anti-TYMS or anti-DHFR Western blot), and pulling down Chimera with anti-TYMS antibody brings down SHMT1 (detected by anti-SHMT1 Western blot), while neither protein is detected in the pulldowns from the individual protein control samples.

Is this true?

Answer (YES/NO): YES